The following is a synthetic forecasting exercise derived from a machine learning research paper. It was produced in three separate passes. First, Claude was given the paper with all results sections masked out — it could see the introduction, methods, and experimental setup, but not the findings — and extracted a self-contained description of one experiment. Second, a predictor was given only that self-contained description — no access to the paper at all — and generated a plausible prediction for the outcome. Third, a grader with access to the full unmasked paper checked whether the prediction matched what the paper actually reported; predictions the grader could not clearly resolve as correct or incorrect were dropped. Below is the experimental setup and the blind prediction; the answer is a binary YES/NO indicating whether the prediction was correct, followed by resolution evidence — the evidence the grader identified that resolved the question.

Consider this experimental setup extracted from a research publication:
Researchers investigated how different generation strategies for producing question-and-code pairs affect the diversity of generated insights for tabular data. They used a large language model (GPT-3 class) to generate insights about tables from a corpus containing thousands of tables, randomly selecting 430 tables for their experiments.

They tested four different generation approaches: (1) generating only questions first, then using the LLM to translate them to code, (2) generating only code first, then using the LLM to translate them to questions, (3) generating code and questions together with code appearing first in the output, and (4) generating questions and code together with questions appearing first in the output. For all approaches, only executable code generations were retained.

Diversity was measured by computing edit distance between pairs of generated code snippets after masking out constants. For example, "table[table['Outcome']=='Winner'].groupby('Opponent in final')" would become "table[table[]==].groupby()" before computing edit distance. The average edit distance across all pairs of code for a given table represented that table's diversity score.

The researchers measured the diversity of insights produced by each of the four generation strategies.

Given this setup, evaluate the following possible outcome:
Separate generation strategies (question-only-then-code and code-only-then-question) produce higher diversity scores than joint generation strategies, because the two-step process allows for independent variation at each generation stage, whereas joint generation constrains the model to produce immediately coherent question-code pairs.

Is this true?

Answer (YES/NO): NO